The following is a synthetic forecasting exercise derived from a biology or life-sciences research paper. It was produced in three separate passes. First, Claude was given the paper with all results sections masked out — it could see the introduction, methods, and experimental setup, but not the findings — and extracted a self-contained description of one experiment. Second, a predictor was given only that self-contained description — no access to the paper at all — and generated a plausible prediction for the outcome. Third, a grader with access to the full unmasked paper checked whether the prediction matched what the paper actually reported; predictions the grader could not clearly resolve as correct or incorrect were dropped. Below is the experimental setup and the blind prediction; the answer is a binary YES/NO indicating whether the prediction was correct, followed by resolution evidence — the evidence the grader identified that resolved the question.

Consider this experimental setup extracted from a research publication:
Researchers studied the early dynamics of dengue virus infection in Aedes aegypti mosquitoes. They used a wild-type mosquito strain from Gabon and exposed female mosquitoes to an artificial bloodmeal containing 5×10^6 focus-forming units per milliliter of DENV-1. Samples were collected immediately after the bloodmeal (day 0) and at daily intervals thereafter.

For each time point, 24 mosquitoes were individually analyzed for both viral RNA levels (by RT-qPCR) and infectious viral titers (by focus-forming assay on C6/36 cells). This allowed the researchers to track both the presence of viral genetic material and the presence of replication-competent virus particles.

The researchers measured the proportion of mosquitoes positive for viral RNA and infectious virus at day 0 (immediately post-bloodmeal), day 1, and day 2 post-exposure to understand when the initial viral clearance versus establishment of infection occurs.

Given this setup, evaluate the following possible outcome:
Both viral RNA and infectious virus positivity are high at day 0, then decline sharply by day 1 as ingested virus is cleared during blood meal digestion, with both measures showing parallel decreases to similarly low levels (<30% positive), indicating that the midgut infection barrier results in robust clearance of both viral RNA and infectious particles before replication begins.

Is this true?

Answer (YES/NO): NO